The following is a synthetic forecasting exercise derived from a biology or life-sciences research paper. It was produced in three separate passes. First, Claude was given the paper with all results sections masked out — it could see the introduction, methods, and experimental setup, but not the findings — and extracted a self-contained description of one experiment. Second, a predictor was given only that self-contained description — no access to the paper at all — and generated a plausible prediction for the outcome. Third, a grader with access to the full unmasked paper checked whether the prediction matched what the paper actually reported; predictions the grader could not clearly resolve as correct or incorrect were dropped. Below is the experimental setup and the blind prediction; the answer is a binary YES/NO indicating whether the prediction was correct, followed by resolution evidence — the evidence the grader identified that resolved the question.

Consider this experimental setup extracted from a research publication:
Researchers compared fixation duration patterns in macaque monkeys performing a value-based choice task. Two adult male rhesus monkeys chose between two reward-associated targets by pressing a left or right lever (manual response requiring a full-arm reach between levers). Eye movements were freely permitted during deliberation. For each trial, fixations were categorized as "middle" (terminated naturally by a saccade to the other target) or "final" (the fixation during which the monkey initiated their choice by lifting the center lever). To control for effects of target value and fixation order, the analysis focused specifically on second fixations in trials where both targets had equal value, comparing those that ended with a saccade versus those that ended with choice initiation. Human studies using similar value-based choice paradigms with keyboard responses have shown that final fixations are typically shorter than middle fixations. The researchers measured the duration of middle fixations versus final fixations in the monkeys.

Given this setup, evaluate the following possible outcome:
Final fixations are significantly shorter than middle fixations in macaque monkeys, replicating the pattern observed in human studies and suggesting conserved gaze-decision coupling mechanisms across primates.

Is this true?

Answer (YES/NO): NO